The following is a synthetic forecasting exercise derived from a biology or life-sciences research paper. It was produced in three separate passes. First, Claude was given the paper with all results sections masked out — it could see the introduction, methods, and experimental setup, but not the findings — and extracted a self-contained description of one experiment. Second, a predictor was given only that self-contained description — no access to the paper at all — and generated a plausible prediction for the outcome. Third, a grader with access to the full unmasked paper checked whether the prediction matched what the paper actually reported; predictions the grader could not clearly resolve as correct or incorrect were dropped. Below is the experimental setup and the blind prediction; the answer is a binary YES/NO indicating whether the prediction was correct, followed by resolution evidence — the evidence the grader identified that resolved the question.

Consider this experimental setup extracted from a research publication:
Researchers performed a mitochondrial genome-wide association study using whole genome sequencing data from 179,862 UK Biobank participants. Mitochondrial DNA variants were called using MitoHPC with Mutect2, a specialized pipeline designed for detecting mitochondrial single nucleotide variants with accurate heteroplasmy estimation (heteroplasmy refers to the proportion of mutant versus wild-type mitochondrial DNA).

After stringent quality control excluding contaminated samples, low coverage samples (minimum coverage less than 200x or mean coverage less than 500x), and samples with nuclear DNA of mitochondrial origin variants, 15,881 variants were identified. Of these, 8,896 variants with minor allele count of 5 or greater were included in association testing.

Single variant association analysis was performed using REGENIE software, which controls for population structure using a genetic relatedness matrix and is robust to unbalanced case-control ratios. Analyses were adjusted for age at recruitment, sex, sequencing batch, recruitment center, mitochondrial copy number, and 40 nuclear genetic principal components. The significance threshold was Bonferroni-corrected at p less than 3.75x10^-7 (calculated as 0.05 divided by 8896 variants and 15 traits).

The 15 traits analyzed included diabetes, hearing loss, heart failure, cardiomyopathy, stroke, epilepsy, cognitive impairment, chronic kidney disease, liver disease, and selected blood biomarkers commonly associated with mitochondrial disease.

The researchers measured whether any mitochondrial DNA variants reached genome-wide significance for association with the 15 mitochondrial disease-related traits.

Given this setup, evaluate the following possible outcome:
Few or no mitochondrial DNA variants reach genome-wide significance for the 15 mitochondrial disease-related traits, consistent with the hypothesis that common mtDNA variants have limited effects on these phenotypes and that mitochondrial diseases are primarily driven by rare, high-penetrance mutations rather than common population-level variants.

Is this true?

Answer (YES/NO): NO